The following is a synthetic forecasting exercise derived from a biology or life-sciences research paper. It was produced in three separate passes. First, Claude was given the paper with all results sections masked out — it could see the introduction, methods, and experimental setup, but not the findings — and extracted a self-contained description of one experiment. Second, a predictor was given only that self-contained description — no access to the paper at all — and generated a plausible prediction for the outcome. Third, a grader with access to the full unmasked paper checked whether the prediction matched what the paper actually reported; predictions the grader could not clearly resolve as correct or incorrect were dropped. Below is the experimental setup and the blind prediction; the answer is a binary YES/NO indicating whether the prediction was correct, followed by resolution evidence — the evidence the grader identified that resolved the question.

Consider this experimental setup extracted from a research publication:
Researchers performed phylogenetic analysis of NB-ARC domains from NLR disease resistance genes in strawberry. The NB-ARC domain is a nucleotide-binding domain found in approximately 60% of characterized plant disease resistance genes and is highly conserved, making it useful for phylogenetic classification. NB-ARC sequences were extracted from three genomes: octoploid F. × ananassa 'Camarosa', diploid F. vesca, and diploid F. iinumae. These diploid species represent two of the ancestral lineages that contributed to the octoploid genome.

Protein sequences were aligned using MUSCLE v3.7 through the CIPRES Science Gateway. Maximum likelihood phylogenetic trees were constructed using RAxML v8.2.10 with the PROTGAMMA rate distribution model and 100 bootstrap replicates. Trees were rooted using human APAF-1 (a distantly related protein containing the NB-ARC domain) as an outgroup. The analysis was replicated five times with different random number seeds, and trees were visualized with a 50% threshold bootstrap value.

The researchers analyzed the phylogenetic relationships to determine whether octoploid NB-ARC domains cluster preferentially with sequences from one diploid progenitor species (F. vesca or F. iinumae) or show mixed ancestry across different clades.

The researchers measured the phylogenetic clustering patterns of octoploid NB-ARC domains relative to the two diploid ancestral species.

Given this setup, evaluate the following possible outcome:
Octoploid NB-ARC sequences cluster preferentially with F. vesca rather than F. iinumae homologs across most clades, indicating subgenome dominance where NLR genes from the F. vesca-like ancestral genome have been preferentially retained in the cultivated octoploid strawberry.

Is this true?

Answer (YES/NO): NO